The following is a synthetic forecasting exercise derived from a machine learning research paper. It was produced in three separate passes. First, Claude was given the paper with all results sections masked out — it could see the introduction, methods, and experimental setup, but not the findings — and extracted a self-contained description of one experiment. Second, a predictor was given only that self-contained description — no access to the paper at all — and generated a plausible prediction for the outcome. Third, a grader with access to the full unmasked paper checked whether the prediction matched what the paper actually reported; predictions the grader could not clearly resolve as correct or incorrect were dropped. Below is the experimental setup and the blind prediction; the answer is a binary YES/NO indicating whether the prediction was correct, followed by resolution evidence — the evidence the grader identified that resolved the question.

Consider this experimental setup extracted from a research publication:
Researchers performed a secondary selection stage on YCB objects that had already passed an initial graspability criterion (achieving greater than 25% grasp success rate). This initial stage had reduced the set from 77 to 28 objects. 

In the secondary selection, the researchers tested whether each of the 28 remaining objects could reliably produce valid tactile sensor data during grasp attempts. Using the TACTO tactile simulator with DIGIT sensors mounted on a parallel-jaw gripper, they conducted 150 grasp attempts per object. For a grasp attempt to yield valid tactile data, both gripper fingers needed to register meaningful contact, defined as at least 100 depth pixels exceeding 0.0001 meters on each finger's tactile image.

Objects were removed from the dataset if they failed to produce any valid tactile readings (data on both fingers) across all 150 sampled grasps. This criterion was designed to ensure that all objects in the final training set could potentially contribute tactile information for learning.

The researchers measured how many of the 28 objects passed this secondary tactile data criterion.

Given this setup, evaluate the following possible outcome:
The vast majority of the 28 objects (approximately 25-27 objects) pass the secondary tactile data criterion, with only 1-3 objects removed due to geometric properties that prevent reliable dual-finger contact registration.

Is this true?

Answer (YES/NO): NO